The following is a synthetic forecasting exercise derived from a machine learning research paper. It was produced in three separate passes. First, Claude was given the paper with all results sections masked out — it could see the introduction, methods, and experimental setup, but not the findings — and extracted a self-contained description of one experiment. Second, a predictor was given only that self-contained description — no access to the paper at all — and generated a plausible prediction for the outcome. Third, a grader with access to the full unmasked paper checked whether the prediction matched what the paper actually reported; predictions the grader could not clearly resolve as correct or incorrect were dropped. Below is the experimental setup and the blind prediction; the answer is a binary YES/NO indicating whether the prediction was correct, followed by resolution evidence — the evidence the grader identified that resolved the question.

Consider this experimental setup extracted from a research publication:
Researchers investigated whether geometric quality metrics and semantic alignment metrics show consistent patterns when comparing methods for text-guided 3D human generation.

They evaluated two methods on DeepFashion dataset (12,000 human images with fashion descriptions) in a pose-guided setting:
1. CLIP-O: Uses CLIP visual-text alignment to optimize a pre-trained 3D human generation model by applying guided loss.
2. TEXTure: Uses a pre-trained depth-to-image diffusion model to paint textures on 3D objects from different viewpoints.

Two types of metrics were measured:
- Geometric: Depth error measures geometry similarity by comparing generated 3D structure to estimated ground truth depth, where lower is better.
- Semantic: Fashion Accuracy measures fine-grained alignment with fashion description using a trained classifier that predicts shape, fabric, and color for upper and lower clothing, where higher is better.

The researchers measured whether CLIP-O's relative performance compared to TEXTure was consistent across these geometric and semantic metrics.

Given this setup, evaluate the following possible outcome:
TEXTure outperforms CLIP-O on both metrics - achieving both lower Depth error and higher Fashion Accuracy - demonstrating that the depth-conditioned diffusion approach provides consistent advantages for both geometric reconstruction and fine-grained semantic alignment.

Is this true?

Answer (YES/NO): NO